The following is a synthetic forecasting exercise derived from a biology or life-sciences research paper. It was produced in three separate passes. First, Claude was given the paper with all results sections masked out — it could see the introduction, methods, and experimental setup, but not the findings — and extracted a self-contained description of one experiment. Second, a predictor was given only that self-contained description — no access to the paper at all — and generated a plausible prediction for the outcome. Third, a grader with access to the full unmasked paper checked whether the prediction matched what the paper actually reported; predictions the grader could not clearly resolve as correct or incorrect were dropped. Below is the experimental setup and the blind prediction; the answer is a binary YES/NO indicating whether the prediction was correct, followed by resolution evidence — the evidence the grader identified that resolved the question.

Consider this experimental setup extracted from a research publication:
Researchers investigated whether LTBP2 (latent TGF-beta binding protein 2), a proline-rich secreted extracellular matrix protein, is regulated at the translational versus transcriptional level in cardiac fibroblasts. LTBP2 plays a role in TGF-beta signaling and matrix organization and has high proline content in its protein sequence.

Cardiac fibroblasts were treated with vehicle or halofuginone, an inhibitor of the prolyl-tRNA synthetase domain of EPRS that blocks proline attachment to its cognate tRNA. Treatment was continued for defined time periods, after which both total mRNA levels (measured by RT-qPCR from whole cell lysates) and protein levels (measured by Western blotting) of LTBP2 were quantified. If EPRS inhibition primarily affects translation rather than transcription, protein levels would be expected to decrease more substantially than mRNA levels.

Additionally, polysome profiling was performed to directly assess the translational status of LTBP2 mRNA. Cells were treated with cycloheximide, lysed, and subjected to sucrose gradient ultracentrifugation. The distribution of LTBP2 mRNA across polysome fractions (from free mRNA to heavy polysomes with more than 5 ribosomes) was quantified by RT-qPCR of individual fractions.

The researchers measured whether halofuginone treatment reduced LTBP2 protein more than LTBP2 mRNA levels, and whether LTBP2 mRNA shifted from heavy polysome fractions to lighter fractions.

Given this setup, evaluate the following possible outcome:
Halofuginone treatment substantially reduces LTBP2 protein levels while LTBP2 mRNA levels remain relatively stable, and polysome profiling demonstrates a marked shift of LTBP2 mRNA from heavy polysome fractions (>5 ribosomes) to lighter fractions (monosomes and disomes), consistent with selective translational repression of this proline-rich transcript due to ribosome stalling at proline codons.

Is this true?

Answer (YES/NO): NO